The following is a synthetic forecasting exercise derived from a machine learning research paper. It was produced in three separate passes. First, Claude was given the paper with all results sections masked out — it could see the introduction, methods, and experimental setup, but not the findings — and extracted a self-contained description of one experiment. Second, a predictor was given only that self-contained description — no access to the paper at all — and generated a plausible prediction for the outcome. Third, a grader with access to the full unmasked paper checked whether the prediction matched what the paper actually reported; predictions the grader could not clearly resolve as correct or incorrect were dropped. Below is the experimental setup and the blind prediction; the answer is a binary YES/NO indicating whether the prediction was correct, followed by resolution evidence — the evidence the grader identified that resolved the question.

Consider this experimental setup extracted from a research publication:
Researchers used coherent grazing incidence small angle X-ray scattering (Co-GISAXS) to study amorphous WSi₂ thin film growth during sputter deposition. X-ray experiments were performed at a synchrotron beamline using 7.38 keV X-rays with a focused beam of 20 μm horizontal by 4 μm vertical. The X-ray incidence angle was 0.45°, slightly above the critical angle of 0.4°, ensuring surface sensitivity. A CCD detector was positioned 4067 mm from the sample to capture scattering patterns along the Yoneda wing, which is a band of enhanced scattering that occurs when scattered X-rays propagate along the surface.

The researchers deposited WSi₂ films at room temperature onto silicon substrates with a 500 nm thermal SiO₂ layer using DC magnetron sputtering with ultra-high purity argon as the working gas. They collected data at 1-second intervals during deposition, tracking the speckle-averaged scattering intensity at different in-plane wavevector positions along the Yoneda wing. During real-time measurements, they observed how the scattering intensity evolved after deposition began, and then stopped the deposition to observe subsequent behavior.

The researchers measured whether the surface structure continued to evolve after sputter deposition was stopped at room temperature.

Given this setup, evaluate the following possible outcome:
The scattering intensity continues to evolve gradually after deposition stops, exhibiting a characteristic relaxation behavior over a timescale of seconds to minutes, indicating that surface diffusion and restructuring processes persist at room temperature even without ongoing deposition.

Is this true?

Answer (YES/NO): NO